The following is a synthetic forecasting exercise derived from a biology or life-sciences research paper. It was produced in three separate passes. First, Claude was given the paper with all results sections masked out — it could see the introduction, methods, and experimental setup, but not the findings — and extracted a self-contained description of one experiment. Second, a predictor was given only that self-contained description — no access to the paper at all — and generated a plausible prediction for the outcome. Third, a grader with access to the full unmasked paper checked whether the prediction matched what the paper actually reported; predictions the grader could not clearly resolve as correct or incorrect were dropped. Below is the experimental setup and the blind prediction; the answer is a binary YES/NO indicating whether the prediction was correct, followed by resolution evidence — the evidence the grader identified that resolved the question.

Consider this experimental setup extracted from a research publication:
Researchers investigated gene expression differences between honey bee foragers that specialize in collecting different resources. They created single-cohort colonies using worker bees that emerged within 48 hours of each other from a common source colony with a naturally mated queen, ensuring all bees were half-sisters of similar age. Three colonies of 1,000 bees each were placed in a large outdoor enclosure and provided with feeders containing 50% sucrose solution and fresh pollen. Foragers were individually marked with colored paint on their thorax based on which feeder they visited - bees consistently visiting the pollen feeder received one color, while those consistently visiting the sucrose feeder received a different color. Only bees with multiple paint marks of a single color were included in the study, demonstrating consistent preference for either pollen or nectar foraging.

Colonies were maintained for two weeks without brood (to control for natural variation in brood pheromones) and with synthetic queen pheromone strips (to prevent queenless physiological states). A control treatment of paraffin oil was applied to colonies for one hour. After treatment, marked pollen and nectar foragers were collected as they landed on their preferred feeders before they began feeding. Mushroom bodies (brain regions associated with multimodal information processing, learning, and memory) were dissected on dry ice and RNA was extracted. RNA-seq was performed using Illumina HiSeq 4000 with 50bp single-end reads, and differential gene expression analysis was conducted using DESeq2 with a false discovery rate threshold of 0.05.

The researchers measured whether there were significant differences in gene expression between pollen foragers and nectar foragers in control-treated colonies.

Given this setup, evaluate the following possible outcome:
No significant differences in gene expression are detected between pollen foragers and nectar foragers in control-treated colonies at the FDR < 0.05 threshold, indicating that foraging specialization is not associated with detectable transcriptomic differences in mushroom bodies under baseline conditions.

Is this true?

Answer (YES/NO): NO